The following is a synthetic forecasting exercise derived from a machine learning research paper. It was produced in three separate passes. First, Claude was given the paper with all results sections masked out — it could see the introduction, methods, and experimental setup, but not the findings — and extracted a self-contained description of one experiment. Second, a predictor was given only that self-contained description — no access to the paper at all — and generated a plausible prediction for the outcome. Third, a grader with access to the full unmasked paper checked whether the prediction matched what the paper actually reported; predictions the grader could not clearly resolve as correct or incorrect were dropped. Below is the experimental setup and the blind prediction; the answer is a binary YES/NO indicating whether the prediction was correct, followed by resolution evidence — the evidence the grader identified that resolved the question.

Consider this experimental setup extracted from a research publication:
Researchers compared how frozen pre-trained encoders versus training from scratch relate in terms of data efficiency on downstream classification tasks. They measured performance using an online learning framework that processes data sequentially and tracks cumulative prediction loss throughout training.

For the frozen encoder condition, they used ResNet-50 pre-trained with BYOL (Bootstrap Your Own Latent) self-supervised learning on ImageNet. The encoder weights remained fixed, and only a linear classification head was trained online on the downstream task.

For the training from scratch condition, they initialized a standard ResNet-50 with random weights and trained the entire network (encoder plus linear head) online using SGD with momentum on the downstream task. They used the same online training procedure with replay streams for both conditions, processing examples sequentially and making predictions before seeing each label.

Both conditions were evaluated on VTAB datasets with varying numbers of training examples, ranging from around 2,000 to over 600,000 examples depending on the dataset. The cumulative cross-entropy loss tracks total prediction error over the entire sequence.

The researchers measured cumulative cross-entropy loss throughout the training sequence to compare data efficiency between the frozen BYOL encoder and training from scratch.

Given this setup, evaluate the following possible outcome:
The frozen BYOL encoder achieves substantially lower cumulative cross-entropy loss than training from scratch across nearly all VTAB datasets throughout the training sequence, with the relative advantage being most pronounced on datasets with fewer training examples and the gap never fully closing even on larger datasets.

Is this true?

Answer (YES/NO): NO